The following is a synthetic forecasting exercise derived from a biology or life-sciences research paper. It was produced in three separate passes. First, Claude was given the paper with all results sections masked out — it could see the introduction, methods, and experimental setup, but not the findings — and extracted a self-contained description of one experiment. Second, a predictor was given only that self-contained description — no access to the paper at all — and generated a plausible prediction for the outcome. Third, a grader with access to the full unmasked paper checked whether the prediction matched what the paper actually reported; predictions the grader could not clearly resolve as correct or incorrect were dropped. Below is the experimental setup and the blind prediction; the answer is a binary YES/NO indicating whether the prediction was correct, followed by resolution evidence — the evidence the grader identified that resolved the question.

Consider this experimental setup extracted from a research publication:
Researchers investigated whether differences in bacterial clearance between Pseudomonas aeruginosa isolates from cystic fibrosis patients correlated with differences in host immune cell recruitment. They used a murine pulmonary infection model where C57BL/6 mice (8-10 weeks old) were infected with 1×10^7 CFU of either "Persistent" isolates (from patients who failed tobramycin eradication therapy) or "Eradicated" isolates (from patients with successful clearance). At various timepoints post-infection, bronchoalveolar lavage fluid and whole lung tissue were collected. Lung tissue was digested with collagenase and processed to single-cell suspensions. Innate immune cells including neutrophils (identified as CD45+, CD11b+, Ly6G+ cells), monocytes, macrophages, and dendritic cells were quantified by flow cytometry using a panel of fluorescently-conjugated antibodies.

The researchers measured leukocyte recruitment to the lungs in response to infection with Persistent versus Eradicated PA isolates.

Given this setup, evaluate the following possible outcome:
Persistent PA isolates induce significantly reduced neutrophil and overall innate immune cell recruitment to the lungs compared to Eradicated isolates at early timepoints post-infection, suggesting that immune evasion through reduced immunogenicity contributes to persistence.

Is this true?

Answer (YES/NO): NO